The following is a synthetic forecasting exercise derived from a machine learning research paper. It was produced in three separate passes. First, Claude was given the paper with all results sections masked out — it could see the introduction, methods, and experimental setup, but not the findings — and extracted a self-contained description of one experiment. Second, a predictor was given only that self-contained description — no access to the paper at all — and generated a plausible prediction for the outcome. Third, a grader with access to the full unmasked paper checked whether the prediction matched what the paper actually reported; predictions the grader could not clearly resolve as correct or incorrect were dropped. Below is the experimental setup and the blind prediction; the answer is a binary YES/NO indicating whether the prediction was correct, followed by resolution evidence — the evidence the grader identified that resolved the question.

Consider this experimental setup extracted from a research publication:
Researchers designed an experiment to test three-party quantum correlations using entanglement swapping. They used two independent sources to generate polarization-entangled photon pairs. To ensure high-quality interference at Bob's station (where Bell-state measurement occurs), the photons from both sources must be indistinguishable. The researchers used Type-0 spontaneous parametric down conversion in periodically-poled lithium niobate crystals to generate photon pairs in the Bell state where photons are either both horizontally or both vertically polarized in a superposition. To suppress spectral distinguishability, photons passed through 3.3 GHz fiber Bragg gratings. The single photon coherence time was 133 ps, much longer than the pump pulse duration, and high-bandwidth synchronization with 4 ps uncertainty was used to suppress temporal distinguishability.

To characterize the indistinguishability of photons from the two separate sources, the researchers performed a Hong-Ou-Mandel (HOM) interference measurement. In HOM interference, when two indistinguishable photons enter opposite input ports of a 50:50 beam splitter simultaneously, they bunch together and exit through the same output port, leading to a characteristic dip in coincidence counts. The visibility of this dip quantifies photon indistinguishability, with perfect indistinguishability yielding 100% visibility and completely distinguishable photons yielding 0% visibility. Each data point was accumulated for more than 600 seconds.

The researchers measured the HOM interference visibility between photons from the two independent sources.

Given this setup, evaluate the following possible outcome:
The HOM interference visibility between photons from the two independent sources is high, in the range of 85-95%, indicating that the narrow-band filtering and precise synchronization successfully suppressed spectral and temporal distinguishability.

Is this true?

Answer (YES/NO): YES